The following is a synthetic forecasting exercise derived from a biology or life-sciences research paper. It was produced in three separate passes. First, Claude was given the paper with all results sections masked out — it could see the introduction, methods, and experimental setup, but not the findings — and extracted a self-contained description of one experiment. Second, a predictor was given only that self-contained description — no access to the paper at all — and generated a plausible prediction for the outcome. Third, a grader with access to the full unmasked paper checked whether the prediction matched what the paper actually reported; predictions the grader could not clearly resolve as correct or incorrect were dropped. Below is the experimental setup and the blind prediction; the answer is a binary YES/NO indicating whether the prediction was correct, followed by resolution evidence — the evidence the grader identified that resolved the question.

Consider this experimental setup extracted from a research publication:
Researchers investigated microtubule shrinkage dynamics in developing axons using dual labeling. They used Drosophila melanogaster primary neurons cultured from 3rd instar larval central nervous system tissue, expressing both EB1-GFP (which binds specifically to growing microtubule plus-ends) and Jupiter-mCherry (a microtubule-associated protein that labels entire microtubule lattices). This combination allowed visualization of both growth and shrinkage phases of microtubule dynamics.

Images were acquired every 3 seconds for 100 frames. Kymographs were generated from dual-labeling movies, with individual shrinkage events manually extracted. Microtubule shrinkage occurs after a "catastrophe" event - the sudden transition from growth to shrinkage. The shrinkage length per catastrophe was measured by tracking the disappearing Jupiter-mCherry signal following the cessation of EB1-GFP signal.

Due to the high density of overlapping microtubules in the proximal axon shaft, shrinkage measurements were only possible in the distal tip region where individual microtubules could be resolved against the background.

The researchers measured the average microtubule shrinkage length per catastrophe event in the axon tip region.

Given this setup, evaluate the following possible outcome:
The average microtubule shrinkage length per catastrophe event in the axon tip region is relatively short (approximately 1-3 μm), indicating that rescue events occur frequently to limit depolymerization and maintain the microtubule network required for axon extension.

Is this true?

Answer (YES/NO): YES